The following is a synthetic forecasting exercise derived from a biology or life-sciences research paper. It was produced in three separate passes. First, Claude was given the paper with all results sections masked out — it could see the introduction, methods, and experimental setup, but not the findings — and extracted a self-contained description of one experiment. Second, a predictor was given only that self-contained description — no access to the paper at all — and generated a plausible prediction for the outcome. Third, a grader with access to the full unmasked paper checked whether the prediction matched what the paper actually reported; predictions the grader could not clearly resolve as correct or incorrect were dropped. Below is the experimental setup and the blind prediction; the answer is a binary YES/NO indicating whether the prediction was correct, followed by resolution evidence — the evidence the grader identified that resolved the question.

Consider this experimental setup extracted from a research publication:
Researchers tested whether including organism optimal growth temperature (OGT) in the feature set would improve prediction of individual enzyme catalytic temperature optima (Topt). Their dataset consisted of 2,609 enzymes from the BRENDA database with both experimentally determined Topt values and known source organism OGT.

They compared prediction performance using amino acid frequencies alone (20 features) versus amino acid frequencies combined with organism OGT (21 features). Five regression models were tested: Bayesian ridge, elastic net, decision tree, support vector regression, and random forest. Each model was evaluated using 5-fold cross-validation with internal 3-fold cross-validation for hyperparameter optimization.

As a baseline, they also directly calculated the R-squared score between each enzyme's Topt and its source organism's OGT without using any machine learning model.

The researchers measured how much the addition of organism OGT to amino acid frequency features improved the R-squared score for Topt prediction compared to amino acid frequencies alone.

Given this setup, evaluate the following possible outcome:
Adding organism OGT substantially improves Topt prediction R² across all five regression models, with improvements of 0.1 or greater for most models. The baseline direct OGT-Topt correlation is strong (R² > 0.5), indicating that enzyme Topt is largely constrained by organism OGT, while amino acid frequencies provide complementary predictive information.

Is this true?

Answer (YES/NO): NO